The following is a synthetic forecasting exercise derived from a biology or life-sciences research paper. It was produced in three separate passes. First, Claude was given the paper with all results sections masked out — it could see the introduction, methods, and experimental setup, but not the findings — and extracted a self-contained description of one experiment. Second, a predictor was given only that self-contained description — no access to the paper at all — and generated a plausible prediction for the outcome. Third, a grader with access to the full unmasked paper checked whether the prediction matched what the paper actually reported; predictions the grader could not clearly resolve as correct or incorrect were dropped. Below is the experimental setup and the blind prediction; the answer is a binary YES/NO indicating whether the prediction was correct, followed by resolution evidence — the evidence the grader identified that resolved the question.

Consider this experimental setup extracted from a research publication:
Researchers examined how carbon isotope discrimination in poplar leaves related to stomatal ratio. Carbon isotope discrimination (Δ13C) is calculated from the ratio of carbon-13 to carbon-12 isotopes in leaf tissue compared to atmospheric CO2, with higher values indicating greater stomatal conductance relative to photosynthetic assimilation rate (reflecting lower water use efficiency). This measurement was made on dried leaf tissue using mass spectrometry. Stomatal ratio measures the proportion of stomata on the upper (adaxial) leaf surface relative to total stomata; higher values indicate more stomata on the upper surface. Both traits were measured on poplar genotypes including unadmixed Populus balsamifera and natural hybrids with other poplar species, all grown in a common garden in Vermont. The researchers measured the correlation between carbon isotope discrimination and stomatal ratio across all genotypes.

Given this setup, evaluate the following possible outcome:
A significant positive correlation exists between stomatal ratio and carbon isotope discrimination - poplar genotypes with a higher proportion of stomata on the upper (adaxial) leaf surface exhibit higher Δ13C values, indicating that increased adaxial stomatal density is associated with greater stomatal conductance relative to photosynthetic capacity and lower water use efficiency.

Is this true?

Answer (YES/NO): NO